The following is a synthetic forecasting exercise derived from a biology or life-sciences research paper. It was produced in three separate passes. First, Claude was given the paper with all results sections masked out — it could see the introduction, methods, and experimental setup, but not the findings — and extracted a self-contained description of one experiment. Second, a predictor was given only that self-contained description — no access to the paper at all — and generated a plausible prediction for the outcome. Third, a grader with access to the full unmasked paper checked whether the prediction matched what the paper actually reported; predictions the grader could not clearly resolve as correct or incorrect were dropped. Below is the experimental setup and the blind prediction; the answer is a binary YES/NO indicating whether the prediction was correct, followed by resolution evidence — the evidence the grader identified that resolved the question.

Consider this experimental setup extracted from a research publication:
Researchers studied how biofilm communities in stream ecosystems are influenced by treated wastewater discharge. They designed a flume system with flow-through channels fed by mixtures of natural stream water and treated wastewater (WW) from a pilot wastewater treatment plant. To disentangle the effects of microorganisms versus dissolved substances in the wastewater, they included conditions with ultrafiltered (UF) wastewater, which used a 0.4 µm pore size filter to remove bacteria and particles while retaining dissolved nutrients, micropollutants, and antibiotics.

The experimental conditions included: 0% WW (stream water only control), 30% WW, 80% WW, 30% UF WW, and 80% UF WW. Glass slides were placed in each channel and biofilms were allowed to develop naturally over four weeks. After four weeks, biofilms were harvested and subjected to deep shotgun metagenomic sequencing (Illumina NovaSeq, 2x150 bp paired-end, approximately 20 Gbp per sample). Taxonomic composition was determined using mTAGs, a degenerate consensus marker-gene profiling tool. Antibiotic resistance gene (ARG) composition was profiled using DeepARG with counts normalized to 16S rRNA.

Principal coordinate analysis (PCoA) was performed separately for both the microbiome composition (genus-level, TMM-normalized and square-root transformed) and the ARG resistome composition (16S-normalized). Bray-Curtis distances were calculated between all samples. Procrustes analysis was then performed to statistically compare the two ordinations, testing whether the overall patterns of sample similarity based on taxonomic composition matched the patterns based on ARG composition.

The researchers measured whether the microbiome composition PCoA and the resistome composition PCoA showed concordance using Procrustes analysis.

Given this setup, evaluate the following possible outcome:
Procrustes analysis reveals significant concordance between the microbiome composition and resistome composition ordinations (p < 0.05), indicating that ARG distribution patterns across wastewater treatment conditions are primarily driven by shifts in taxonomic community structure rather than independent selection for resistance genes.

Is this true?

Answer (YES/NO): YES